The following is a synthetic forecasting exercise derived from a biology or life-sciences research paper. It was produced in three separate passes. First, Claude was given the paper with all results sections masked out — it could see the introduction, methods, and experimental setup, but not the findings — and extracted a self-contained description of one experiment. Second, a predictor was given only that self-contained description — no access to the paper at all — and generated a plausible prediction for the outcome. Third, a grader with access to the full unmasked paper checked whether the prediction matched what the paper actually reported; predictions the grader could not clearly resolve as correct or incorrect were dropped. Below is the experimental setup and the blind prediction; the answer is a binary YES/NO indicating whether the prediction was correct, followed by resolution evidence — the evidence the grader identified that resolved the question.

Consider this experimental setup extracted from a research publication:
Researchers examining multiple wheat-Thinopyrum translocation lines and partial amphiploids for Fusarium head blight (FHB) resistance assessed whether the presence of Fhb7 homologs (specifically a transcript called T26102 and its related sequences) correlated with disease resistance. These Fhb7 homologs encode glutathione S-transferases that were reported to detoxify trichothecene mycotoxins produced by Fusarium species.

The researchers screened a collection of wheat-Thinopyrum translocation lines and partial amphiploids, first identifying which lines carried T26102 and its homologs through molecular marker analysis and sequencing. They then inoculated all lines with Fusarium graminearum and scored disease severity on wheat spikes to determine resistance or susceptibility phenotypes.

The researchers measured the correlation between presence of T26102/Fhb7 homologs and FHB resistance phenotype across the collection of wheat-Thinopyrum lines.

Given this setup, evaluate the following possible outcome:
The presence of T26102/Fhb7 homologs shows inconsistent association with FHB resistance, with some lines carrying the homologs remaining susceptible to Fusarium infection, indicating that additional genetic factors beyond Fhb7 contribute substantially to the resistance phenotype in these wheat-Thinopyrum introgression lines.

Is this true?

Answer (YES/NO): YES